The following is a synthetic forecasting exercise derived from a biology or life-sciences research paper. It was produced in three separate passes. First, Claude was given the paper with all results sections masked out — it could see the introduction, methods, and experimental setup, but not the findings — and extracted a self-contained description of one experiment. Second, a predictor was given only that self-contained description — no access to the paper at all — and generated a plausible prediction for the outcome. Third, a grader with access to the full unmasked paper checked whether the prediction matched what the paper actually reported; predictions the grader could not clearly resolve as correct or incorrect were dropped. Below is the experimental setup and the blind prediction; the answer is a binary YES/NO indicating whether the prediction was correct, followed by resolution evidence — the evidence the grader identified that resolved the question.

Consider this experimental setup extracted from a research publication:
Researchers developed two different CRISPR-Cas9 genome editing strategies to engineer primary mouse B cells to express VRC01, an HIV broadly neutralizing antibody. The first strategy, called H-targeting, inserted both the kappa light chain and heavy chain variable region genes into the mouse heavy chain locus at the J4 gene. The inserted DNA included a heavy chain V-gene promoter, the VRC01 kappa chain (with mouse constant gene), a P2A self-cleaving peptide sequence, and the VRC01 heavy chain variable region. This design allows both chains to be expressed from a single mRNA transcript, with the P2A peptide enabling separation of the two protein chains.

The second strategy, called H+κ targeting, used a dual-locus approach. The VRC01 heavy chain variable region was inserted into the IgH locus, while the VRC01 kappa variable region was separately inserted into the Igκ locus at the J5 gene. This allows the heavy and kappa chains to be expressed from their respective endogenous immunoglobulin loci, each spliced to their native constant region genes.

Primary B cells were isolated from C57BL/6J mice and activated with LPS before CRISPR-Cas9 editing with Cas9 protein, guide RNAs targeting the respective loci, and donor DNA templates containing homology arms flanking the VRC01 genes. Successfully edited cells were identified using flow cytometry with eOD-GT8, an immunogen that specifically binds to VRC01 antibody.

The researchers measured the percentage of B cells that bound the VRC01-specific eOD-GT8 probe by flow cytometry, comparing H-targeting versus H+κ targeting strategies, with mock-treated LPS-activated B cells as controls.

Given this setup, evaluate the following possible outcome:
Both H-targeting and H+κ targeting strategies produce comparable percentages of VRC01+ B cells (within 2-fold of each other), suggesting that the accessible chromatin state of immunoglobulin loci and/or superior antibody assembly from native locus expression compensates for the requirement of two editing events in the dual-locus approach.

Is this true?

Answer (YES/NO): NO